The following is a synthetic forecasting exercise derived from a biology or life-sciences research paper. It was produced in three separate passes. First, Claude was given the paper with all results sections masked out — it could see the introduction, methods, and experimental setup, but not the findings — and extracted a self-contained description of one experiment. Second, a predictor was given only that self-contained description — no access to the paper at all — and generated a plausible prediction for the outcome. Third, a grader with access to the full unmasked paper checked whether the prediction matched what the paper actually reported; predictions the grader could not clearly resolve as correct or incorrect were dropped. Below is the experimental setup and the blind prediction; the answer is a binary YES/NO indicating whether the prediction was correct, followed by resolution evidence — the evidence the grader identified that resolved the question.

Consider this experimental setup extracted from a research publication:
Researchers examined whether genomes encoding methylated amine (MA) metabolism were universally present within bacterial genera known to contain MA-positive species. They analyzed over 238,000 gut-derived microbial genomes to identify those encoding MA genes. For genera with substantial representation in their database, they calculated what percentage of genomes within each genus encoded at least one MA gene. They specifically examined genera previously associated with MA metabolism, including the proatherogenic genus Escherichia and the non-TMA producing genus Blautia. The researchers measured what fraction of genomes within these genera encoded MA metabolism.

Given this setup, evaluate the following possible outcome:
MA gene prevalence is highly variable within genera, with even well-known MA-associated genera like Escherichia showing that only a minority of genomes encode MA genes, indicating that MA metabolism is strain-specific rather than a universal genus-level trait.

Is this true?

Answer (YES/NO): NO